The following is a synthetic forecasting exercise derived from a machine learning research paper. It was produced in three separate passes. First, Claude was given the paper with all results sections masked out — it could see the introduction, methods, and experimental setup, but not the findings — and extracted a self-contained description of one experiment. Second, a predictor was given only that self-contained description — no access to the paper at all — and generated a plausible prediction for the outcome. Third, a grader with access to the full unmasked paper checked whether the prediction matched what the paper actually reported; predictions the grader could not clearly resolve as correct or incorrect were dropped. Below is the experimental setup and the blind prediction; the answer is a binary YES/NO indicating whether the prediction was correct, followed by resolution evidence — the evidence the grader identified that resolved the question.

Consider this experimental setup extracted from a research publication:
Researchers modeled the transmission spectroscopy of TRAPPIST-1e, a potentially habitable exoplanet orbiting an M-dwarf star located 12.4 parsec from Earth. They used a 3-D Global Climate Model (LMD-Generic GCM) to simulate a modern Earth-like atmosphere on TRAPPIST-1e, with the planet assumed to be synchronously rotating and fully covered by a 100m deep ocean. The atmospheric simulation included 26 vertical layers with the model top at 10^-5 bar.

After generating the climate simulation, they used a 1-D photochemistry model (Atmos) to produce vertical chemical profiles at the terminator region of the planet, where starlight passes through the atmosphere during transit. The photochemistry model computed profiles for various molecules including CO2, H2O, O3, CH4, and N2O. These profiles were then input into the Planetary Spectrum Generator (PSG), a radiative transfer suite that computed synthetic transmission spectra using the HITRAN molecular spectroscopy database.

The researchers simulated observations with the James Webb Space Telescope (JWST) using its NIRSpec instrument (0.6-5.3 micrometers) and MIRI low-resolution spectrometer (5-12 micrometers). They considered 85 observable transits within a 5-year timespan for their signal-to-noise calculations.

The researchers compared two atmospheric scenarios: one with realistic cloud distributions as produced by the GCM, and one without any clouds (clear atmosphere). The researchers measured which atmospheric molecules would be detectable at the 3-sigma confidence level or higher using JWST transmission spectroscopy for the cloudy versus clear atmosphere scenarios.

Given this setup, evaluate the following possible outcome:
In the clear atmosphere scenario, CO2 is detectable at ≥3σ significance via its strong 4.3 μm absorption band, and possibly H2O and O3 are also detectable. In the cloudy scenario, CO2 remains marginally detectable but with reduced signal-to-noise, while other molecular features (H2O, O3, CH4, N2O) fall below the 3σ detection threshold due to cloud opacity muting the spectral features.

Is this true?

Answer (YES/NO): NO